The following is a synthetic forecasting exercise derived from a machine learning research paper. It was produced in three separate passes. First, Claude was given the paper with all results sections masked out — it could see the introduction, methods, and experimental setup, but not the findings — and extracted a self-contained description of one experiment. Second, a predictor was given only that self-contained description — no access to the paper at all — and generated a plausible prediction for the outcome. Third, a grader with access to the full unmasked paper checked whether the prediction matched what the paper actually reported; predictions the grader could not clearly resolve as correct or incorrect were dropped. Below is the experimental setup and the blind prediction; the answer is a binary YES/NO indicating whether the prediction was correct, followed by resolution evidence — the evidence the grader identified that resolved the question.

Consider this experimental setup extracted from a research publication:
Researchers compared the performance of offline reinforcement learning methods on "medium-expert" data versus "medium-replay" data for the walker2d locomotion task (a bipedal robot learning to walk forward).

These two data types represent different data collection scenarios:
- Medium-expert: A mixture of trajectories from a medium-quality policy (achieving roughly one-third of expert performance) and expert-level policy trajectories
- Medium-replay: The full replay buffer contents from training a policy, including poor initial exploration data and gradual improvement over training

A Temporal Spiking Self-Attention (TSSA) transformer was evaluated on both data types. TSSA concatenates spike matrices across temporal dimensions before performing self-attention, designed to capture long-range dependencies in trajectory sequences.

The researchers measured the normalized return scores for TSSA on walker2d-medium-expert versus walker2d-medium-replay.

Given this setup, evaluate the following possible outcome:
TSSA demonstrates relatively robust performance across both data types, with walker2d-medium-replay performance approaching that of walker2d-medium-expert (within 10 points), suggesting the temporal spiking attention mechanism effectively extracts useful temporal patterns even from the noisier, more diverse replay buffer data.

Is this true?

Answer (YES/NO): NO